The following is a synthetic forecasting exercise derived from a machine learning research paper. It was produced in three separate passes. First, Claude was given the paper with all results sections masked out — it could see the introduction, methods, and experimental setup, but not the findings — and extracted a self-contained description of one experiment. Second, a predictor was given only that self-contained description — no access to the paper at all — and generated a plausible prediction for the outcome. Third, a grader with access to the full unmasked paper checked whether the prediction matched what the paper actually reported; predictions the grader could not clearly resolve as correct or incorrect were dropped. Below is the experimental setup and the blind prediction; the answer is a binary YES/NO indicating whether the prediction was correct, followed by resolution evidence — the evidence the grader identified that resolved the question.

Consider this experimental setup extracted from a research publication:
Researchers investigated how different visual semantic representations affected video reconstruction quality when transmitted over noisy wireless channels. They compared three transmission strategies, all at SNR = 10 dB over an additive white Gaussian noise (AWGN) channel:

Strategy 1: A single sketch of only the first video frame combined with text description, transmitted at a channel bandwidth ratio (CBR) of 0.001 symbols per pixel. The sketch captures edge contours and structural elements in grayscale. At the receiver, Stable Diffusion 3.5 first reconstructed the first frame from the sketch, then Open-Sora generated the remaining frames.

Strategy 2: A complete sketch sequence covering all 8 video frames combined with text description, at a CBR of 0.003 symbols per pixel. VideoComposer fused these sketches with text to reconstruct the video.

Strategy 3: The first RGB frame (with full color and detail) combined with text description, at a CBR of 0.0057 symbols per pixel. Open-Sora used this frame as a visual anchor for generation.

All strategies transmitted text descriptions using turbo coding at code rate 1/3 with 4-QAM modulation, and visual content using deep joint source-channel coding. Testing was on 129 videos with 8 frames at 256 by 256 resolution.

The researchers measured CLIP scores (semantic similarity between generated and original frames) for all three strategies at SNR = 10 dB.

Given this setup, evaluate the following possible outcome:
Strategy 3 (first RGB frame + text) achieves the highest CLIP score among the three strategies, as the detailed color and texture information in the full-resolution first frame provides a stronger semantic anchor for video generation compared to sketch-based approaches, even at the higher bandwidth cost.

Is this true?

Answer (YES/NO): YES